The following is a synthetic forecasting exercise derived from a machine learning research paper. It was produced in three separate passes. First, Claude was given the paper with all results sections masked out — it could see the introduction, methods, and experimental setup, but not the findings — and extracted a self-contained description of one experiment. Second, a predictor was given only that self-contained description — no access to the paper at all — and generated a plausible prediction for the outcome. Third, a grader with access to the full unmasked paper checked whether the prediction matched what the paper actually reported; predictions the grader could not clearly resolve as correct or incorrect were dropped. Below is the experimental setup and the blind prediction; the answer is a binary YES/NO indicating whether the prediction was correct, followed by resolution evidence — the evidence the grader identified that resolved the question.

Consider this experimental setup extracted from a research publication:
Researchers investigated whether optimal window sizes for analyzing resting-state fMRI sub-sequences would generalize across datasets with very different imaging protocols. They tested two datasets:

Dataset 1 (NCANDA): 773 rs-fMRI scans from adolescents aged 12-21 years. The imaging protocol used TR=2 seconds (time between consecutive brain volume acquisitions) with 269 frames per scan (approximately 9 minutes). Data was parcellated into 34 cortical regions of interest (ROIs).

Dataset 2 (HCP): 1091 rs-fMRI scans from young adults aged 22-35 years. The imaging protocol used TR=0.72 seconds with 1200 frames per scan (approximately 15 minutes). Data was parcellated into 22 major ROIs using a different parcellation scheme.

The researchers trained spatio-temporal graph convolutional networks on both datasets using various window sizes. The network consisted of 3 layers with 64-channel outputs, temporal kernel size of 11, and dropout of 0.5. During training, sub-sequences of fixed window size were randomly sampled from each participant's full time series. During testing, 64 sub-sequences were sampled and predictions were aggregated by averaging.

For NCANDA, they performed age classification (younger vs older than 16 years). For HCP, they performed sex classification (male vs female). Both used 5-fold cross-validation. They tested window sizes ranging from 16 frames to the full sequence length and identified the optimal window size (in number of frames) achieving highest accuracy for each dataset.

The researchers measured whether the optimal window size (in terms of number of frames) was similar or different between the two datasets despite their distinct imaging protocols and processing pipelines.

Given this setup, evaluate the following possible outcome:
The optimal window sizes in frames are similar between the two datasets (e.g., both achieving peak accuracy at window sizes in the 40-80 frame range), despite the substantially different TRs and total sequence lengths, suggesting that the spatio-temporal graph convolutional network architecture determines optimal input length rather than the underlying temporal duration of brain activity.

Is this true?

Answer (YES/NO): NO